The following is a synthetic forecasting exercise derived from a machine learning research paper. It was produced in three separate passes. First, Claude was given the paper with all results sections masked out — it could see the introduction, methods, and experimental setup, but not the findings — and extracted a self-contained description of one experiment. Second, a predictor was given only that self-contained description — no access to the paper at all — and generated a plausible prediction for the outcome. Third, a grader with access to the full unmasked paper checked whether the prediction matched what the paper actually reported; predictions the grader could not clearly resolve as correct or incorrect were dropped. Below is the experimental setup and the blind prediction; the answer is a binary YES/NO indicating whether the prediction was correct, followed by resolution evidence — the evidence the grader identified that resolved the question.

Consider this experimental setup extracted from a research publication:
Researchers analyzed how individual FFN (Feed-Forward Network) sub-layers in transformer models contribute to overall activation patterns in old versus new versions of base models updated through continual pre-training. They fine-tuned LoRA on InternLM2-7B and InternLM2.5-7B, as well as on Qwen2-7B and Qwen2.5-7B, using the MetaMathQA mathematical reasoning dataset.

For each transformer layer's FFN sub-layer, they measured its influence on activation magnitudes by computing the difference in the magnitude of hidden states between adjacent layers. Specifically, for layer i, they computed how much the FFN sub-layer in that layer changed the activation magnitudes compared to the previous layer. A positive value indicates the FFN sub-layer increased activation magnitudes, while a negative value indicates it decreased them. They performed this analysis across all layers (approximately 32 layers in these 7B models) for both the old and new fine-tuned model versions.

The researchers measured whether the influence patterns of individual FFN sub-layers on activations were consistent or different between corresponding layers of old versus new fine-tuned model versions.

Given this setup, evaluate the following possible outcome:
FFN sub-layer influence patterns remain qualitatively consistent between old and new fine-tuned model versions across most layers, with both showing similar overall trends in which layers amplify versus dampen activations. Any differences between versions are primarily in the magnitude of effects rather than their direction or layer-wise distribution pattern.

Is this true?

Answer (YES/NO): NO